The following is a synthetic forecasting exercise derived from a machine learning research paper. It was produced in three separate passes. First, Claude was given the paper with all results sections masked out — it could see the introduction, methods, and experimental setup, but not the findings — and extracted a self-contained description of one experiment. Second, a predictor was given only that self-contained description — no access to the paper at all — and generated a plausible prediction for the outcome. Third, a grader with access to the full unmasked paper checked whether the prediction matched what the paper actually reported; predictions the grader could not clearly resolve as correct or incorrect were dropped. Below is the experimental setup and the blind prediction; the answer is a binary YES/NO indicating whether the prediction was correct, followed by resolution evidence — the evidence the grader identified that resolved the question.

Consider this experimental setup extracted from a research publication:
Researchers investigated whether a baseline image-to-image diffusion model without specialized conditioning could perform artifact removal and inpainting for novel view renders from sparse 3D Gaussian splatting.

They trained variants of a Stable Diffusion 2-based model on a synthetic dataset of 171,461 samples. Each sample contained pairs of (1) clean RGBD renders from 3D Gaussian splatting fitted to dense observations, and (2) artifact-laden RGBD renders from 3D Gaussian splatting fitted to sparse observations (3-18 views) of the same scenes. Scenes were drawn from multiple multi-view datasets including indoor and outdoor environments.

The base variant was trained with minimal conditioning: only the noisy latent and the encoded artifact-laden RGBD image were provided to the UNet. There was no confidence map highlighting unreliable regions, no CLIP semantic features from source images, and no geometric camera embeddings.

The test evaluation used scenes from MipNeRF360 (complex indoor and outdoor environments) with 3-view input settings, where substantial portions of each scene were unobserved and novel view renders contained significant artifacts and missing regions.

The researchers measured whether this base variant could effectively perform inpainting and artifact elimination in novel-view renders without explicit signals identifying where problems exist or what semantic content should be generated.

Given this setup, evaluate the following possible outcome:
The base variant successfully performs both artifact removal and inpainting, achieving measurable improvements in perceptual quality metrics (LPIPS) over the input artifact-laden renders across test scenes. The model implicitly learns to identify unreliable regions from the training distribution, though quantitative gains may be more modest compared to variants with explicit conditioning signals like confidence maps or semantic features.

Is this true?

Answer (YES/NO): NO